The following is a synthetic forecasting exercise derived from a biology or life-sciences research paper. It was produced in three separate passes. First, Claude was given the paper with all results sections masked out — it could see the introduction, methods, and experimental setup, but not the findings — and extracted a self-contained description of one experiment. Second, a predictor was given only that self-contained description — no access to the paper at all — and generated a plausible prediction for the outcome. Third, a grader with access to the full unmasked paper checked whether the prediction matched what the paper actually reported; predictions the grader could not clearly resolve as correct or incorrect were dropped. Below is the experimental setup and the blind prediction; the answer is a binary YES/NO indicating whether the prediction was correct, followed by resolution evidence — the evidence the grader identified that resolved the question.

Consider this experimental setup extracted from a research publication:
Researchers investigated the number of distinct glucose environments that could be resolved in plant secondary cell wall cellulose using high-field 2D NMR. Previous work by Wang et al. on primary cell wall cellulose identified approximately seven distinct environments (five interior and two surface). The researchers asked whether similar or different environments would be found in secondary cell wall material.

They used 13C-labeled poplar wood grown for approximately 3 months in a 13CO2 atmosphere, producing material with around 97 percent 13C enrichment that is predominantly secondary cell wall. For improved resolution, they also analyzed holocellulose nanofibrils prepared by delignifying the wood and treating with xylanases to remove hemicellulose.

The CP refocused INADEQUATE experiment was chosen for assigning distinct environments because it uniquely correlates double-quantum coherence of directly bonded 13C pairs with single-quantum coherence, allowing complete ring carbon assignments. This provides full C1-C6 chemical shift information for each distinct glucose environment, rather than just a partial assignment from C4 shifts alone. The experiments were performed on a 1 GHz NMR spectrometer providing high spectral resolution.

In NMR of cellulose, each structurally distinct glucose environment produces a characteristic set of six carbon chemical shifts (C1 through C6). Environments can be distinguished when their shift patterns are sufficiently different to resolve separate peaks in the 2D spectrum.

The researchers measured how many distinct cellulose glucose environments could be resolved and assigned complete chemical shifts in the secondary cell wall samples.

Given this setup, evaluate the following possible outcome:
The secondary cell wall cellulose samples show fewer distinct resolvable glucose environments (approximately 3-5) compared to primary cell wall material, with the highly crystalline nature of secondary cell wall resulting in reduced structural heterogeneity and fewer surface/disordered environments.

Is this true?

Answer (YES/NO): NO